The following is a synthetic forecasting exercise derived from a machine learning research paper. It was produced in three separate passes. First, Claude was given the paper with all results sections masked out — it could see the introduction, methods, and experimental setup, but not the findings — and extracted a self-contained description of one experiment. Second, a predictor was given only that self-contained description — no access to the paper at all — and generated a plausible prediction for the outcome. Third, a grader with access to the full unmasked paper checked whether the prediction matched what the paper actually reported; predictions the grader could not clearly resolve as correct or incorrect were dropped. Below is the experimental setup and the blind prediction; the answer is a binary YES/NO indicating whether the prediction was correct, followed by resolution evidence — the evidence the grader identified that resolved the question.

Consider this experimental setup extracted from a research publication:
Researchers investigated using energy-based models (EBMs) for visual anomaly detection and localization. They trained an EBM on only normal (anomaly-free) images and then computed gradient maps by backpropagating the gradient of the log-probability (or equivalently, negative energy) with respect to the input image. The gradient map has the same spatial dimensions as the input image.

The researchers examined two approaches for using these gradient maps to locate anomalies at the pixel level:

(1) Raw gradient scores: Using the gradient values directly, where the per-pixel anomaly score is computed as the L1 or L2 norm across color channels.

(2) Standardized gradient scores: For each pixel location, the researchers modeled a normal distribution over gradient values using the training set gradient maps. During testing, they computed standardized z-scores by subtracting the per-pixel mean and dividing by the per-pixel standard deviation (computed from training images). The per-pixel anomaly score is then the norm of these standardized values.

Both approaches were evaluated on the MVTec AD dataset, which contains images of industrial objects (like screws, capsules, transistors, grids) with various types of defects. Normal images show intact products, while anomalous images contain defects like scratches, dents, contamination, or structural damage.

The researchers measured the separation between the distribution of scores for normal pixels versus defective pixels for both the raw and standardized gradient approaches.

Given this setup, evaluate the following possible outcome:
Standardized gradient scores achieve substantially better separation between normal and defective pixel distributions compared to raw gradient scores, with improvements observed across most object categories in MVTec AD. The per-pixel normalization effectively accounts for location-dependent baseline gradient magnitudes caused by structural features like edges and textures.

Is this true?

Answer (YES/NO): YES